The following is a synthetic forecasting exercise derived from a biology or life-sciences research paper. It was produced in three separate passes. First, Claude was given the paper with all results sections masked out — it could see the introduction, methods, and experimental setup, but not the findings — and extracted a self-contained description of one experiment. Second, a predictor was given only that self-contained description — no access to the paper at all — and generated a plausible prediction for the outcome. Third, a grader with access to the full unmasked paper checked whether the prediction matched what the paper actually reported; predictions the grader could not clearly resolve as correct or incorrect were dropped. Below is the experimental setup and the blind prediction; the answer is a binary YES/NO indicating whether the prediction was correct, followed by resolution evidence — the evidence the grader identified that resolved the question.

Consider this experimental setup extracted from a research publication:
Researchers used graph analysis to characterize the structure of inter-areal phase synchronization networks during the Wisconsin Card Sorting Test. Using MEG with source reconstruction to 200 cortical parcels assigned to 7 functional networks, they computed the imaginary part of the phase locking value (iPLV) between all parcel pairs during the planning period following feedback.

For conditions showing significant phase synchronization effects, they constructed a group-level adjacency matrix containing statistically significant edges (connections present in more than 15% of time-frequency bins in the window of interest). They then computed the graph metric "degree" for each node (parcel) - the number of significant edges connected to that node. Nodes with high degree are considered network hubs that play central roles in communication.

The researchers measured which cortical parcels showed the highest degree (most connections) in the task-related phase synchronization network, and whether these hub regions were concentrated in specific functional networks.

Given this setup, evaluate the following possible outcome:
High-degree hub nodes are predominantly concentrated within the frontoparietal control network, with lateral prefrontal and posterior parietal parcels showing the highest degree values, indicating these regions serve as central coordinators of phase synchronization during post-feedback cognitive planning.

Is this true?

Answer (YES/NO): NO